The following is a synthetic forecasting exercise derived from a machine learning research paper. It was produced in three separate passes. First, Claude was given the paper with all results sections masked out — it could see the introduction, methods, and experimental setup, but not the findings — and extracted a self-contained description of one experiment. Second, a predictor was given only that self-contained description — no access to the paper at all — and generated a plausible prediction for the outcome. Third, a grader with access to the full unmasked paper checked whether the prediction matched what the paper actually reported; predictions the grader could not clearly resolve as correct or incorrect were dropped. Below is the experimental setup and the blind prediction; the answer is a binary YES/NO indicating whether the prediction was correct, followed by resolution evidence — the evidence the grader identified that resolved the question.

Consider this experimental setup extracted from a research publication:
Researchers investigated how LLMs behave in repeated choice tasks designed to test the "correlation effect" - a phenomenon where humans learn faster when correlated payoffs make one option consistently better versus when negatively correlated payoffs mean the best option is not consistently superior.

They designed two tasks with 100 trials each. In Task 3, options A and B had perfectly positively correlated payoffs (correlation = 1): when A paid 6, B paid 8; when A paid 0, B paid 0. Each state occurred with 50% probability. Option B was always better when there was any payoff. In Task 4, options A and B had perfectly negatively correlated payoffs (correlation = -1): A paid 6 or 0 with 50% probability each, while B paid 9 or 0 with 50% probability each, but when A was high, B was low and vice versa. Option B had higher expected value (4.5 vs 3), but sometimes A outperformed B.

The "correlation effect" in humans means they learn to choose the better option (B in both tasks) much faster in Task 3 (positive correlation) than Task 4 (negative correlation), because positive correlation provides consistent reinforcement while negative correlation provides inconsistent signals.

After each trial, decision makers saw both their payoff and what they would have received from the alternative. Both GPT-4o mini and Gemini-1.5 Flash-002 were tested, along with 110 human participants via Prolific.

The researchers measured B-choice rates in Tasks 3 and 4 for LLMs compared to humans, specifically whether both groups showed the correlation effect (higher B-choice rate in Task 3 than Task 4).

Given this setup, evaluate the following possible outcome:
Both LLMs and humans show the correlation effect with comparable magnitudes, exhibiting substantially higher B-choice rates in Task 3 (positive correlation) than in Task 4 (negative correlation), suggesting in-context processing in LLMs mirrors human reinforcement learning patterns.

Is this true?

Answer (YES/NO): NO